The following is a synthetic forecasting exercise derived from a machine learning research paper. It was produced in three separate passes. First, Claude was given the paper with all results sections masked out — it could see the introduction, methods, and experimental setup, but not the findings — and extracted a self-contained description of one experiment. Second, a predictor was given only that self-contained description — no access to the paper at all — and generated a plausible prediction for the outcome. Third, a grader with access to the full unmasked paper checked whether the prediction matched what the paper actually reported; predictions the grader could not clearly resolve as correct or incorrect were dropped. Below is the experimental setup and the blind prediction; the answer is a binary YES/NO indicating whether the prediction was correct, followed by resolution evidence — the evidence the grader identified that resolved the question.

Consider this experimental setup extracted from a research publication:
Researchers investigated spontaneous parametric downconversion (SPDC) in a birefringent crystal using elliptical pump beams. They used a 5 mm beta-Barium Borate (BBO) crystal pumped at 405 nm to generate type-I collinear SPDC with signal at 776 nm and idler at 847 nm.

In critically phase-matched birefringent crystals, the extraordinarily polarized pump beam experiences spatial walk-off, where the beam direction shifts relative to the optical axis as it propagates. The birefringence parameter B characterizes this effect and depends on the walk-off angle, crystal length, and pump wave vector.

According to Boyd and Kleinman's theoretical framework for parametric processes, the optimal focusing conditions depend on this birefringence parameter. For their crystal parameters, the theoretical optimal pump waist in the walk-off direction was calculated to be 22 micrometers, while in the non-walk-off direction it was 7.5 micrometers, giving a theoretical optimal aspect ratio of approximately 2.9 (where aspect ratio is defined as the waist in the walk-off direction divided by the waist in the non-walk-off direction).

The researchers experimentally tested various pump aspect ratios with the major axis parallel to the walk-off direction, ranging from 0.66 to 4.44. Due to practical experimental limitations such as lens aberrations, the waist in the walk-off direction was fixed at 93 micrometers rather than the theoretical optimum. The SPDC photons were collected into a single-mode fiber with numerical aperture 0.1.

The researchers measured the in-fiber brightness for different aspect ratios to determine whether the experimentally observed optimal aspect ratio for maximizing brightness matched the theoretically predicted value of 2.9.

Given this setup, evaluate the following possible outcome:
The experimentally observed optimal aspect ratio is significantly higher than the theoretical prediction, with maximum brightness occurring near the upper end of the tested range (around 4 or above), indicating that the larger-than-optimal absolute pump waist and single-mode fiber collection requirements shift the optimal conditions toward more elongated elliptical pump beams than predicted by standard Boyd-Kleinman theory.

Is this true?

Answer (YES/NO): YES